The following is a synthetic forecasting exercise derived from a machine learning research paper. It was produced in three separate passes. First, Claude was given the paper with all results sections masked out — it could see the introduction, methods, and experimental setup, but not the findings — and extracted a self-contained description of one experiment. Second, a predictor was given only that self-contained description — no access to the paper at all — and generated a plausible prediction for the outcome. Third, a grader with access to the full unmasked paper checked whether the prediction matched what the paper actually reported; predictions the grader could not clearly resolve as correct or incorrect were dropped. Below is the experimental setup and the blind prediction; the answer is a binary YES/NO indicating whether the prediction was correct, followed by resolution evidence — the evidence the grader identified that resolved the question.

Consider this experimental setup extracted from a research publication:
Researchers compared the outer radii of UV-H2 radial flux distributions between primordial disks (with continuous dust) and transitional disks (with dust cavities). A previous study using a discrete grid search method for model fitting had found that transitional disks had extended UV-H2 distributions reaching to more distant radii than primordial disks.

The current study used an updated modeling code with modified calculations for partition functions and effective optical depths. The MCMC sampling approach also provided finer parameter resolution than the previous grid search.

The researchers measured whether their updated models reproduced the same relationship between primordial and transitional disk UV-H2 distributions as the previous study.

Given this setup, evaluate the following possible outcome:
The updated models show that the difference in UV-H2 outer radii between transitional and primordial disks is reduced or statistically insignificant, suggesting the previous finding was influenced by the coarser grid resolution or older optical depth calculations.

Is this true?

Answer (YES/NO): NO